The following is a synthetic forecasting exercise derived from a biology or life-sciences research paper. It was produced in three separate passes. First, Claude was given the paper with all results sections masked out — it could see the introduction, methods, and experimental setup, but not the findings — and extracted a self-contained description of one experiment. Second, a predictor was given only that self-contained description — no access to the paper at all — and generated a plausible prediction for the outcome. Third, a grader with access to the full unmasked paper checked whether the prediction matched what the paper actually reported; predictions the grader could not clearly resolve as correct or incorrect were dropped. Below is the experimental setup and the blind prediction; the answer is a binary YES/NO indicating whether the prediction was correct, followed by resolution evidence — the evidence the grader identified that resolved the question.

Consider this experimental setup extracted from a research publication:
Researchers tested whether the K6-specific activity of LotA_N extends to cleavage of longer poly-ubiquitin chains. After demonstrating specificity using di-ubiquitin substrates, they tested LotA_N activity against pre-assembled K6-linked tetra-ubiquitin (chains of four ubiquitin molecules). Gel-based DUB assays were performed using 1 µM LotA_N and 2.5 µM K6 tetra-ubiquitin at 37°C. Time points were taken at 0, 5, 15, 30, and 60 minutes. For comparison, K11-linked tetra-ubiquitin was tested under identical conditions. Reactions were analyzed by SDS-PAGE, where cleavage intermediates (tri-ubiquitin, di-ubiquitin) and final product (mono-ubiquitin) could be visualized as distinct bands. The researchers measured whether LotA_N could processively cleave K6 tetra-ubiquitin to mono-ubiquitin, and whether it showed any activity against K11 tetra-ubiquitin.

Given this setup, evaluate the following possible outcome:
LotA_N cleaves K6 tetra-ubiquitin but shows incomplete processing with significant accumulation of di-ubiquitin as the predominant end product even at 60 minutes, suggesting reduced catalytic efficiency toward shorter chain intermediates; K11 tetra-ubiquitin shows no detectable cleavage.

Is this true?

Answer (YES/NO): NO